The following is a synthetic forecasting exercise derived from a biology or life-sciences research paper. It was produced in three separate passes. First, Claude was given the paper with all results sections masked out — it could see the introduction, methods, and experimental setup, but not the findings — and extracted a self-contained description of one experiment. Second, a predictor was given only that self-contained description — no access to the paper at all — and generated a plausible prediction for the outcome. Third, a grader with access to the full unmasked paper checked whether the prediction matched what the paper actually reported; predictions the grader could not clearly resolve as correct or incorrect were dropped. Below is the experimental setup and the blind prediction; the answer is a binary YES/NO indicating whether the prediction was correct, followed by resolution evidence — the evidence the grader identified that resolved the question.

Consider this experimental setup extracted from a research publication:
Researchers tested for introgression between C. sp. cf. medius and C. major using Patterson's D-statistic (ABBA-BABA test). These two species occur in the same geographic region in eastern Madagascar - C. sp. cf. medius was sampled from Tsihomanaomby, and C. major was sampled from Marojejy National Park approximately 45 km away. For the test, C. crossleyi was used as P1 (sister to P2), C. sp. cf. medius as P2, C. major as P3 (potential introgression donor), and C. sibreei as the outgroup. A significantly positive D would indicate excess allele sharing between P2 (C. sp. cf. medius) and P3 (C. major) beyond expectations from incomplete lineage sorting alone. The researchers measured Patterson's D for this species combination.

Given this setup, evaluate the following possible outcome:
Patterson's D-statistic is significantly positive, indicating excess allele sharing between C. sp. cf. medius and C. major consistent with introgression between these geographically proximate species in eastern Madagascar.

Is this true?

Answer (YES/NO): YES